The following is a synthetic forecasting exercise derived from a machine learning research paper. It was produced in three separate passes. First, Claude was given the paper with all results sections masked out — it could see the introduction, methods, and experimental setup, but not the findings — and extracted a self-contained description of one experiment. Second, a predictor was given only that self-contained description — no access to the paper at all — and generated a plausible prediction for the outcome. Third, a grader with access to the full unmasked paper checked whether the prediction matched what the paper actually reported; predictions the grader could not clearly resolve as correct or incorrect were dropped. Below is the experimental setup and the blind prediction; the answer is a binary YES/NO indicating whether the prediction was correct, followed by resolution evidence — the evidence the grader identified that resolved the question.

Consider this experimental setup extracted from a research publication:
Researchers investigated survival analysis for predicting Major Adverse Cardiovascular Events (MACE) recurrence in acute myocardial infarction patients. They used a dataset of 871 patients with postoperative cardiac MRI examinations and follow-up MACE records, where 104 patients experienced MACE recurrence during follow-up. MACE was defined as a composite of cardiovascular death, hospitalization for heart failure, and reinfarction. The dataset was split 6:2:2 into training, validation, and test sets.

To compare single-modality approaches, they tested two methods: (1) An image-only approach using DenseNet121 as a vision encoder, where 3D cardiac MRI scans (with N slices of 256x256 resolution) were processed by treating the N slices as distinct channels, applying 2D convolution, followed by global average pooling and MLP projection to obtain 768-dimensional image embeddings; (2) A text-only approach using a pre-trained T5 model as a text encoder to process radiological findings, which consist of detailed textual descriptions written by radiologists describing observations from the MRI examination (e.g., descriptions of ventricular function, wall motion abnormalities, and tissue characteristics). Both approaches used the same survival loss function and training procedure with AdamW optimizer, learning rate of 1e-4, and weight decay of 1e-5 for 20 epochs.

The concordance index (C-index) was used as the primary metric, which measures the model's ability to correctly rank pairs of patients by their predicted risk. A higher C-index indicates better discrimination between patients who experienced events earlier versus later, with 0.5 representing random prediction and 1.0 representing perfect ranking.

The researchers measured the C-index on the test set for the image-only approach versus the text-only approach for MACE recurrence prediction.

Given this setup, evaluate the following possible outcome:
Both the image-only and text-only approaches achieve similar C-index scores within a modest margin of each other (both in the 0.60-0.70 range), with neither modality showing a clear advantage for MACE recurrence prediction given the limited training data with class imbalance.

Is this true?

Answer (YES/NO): NO